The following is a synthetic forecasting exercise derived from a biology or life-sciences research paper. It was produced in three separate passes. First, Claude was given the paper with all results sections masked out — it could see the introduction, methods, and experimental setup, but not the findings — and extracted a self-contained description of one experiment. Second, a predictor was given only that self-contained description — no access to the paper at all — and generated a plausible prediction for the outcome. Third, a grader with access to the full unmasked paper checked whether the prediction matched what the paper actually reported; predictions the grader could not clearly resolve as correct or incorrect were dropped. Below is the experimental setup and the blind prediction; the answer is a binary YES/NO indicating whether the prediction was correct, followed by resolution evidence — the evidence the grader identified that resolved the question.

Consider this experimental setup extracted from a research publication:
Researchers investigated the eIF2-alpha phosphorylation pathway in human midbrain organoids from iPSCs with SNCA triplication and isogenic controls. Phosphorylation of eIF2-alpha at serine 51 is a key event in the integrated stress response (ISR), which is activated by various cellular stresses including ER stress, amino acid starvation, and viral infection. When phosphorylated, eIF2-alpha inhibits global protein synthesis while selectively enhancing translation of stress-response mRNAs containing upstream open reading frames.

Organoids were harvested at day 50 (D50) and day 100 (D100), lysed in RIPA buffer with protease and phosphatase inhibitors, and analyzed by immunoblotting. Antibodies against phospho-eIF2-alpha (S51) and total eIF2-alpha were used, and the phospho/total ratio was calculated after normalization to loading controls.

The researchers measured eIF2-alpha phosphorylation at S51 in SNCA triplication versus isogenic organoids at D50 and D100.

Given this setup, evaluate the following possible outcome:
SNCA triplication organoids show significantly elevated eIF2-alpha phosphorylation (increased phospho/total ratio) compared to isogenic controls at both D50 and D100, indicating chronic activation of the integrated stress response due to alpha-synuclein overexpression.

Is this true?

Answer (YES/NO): NO